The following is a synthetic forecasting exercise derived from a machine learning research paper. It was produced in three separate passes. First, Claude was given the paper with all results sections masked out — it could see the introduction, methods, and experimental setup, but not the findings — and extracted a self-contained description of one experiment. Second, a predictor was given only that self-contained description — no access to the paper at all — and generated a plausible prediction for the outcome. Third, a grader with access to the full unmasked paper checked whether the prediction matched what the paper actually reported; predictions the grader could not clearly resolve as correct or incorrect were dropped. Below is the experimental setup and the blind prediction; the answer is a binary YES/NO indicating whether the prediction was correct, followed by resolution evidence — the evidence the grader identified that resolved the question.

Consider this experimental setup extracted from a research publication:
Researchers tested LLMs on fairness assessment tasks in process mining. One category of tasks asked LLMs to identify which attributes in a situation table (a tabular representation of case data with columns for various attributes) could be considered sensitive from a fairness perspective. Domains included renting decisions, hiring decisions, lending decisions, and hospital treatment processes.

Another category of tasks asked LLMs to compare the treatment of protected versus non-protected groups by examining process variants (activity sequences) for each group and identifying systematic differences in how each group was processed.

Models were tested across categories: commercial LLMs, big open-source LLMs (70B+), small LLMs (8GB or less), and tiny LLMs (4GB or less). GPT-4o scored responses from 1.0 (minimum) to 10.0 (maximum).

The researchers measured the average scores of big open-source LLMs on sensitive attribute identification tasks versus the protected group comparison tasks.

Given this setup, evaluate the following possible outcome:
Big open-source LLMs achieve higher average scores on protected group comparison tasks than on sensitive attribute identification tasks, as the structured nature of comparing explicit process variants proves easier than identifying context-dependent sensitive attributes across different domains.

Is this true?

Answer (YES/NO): NO